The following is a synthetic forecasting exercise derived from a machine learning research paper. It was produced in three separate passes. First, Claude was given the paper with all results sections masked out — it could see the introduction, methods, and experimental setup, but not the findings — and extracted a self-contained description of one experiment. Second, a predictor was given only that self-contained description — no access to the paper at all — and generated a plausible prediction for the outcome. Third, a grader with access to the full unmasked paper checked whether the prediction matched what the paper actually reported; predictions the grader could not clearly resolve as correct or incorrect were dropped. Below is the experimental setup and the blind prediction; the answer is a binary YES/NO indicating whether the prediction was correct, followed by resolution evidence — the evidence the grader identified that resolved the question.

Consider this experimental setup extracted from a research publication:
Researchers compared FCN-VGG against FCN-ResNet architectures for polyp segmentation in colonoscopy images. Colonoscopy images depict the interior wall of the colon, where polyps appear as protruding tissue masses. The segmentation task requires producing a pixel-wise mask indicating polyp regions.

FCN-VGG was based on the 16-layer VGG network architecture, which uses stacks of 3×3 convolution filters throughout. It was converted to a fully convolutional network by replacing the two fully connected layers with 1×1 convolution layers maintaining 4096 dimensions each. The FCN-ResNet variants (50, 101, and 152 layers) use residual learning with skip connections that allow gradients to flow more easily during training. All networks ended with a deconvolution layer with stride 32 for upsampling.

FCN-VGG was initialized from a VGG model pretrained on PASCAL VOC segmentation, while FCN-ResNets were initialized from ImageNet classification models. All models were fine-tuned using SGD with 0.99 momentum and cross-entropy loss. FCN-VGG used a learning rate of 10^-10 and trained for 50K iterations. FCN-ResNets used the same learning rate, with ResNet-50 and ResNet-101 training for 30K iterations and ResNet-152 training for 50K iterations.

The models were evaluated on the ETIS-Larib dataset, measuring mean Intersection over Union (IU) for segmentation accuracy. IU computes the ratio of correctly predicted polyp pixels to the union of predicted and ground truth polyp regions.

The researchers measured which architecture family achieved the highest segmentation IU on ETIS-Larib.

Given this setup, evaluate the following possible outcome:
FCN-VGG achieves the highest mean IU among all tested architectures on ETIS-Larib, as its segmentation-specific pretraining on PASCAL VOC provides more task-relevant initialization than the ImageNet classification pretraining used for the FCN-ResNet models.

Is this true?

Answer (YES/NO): YES